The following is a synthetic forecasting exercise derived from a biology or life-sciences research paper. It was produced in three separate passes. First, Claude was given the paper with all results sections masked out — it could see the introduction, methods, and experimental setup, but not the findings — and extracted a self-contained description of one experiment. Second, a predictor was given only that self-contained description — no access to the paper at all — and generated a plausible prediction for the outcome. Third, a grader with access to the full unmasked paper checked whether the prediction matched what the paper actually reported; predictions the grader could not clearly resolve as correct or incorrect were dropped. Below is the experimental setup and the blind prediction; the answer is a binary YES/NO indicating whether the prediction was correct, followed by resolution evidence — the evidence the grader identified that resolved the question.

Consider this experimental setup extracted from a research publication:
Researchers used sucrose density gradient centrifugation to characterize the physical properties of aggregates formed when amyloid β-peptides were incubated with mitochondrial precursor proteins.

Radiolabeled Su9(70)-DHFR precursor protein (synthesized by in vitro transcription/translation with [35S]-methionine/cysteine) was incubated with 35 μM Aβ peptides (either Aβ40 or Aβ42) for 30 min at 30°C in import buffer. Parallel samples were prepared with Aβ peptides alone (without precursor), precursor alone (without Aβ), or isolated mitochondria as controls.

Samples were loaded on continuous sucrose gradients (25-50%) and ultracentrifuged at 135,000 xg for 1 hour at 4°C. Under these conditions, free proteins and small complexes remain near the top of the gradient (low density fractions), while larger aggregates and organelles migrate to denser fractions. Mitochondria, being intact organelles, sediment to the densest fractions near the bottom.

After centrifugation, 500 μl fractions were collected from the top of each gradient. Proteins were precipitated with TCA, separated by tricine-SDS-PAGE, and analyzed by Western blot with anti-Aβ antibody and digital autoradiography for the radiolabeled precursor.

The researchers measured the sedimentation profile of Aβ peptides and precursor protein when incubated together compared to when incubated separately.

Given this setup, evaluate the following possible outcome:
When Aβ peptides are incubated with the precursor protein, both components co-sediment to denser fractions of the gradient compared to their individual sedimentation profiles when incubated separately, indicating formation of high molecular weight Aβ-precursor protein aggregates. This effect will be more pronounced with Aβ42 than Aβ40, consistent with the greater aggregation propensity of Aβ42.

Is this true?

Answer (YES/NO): YES